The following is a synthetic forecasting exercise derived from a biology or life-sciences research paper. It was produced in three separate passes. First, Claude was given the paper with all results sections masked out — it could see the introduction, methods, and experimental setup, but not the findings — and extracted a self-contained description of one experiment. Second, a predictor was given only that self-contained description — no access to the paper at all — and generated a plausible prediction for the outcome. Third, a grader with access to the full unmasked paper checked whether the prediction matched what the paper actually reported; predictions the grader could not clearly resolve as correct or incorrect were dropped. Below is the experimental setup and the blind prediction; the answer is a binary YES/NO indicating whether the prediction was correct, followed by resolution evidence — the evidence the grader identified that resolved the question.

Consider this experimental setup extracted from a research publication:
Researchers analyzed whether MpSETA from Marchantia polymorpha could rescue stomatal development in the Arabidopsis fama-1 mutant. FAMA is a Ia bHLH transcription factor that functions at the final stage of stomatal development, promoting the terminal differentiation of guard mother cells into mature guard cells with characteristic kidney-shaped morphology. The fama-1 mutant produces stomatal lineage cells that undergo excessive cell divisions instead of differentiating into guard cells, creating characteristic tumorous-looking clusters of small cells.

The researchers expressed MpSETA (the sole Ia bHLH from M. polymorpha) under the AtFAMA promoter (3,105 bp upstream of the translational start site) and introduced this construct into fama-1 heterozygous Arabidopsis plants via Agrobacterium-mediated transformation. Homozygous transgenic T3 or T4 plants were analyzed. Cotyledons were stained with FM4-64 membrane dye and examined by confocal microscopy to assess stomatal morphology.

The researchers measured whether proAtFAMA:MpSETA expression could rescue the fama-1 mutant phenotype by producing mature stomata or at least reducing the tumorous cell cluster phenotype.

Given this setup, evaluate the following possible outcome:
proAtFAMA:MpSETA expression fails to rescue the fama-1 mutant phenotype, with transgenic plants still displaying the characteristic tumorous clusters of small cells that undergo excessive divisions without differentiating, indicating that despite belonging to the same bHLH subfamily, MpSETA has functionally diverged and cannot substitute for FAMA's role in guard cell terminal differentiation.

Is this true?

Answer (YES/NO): NO